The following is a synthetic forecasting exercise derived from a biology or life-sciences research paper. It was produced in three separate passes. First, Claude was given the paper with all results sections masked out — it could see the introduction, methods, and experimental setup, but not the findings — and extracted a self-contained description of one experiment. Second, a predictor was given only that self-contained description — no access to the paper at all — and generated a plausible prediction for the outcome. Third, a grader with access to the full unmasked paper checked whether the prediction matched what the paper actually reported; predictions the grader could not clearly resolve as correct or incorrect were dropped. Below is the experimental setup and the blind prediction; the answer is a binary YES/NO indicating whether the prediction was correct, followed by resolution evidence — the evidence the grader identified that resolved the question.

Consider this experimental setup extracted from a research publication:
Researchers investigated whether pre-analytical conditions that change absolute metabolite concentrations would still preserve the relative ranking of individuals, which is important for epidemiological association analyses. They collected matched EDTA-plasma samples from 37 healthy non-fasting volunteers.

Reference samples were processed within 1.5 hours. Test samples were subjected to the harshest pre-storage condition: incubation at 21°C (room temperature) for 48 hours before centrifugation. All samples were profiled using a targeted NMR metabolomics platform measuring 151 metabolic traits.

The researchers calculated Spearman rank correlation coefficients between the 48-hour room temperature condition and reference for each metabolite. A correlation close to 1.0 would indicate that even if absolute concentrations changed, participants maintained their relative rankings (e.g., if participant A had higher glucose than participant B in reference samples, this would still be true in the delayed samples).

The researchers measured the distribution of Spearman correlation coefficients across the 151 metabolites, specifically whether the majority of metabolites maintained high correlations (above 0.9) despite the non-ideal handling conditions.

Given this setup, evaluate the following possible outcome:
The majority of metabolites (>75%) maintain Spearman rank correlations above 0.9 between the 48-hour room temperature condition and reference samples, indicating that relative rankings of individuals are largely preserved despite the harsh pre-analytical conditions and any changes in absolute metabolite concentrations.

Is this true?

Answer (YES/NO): NO